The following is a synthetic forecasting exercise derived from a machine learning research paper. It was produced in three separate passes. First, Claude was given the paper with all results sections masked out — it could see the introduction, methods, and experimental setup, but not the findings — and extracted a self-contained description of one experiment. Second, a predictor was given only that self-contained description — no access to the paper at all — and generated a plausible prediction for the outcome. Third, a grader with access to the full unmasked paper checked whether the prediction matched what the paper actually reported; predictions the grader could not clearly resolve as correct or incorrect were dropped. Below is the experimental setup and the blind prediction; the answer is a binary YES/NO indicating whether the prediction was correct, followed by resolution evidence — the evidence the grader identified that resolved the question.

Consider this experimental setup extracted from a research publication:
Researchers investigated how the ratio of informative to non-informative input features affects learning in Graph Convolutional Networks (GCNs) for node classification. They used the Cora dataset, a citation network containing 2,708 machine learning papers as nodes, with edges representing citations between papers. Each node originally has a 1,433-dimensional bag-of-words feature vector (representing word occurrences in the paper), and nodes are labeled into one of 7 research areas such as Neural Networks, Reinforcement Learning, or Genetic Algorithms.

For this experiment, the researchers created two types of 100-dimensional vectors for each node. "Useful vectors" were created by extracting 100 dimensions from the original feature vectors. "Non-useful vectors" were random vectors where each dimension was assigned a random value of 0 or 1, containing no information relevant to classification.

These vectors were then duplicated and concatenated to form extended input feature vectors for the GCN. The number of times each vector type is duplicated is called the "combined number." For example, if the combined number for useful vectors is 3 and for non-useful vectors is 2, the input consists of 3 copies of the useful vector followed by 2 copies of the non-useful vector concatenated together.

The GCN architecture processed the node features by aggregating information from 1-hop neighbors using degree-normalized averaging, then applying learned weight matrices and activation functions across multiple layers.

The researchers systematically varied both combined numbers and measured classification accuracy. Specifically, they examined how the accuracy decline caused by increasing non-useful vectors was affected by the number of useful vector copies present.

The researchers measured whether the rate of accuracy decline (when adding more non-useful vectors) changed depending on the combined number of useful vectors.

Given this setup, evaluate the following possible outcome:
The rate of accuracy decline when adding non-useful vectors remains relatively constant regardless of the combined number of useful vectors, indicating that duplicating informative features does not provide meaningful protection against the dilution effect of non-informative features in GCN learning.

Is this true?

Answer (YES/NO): NO